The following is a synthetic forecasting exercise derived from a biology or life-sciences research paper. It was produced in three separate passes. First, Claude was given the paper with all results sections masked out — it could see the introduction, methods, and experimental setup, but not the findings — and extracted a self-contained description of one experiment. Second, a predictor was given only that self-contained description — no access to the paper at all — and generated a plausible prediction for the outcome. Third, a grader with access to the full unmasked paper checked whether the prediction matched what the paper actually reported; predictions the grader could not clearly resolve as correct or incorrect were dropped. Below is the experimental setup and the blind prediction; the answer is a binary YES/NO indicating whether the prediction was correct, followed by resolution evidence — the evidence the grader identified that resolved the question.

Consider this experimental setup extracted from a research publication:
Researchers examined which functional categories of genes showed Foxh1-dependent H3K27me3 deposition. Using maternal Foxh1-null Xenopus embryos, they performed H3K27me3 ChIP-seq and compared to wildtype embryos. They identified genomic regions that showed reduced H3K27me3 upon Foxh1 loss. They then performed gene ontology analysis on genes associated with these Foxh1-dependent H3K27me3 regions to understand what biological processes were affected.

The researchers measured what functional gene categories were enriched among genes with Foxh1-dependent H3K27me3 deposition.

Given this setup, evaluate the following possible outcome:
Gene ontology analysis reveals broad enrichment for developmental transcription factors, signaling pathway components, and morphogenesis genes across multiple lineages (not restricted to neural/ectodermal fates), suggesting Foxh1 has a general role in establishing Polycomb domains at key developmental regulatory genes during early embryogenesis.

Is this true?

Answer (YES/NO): NO